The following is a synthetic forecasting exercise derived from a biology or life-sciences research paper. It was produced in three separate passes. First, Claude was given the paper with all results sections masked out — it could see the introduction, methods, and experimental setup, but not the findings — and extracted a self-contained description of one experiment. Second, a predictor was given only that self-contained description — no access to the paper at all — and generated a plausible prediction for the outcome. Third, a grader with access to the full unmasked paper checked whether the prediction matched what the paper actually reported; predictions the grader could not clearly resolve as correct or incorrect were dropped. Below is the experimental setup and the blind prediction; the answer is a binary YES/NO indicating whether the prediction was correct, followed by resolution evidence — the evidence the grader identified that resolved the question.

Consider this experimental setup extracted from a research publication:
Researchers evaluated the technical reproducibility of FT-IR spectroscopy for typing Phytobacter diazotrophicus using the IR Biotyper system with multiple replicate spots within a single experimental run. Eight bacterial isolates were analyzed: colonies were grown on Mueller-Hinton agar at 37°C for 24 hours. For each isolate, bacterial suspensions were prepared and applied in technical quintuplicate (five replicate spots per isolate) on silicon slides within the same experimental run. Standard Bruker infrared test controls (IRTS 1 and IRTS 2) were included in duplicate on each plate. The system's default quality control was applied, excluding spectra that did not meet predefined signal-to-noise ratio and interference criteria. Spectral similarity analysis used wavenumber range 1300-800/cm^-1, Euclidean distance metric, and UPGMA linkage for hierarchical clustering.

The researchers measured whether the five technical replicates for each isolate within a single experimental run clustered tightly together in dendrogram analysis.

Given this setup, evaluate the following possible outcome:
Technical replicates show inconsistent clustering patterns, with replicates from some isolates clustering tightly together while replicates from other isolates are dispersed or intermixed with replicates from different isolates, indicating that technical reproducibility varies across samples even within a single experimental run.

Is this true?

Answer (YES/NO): NO